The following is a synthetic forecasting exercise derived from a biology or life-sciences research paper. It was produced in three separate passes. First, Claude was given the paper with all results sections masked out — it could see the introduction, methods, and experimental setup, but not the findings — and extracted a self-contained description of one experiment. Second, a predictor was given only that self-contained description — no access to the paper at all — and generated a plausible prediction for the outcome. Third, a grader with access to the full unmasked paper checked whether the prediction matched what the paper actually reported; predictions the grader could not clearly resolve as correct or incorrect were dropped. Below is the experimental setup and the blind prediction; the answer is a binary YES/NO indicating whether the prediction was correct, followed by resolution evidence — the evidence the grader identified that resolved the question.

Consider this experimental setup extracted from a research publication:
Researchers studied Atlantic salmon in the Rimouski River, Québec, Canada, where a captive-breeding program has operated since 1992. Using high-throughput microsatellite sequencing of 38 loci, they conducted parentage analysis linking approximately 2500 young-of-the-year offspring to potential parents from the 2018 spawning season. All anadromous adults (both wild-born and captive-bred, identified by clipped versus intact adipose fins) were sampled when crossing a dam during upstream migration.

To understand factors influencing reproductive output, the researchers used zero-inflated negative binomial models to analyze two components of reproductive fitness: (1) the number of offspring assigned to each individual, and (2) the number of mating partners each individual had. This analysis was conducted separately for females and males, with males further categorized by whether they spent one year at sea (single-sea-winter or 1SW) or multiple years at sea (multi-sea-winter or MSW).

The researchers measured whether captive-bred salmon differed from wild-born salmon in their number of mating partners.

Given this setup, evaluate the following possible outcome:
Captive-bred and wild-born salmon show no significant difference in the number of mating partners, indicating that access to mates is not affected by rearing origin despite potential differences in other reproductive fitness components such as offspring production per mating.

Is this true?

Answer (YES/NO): NO